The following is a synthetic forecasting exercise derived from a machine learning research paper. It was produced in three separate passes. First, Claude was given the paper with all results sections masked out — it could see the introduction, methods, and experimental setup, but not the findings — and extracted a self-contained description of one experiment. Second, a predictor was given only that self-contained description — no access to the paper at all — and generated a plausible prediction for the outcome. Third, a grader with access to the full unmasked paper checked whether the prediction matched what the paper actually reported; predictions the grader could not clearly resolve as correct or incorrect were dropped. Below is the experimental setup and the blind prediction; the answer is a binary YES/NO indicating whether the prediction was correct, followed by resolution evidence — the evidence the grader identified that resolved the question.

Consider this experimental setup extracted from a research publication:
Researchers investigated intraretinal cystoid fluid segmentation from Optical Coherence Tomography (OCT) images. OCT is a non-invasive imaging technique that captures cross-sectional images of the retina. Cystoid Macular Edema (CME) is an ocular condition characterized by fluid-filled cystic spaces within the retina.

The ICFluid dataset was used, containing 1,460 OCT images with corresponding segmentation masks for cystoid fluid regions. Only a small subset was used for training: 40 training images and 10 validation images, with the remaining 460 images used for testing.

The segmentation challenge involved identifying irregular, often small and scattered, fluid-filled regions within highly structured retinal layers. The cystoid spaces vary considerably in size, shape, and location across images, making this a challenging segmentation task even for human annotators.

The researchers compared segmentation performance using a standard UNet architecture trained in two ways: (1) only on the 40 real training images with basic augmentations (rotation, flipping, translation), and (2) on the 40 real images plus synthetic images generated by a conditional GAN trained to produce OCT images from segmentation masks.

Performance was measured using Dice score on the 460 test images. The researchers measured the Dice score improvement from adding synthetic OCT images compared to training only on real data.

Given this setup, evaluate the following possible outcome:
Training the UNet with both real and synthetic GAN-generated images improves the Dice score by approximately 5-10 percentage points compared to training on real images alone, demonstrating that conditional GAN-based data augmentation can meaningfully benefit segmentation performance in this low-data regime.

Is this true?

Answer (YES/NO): YES